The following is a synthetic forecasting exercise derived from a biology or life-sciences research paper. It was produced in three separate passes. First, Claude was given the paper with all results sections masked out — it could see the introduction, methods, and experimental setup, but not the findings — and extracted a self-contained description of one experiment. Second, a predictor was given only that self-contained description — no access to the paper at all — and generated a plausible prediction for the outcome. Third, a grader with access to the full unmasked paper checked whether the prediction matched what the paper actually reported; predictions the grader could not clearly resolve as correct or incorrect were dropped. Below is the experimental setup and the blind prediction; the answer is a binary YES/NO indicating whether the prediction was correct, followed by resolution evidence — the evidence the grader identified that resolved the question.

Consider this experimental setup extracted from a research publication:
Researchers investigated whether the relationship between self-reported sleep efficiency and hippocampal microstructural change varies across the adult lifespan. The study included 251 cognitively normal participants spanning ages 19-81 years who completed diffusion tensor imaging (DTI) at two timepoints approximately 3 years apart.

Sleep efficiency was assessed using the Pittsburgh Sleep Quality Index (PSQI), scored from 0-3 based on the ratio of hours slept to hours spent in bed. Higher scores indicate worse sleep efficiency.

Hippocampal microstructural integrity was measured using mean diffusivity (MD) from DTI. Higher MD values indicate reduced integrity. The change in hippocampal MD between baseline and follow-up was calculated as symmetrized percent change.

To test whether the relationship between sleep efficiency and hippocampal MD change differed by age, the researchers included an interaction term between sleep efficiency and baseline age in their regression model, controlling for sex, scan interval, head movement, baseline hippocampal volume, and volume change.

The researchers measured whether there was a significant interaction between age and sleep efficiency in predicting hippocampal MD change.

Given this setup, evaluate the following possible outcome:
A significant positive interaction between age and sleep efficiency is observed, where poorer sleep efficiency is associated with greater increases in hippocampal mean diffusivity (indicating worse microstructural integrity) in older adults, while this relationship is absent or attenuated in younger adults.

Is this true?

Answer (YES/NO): NO